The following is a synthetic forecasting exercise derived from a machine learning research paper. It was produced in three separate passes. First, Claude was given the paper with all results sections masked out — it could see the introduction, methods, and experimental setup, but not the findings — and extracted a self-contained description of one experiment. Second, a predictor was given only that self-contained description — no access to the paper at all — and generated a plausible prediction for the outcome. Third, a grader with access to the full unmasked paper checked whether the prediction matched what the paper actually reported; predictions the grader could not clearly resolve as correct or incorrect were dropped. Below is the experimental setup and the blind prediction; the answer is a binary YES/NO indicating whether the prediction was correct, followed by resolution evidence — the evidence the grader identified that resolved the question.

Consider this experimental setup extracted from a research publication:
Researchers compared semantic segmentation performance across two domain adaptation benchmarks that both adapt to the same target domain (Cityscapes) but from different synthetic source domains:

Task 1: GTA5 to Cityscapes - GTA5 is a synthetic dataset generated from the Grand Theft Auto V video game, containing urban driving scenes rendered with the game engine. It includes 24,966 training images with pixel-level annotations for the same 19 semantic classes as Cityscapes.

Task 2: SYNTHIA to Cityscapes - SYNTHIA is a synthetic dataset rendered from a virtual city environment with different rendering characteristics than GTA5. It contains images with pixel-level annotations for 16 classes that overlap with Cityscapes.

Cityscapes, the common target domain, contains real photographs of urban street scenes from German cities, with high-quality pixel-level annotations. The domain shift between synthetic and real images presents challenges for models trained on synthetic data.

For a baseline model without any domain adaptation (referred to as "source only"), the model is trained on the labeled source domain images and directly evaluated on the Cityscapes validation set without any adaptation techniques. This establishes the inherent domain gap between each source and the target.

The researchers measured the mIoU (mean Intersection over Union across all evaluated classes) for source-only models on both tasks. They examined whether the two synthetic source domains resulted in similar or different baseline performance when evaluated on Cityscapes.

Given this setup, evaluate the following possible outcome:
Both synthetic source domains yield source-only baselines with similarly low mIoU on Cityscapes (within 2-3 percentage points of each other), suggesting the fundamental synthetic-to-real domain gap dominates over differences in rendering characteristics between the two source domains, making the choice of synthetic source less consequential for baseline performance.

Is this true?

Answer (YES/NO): YES